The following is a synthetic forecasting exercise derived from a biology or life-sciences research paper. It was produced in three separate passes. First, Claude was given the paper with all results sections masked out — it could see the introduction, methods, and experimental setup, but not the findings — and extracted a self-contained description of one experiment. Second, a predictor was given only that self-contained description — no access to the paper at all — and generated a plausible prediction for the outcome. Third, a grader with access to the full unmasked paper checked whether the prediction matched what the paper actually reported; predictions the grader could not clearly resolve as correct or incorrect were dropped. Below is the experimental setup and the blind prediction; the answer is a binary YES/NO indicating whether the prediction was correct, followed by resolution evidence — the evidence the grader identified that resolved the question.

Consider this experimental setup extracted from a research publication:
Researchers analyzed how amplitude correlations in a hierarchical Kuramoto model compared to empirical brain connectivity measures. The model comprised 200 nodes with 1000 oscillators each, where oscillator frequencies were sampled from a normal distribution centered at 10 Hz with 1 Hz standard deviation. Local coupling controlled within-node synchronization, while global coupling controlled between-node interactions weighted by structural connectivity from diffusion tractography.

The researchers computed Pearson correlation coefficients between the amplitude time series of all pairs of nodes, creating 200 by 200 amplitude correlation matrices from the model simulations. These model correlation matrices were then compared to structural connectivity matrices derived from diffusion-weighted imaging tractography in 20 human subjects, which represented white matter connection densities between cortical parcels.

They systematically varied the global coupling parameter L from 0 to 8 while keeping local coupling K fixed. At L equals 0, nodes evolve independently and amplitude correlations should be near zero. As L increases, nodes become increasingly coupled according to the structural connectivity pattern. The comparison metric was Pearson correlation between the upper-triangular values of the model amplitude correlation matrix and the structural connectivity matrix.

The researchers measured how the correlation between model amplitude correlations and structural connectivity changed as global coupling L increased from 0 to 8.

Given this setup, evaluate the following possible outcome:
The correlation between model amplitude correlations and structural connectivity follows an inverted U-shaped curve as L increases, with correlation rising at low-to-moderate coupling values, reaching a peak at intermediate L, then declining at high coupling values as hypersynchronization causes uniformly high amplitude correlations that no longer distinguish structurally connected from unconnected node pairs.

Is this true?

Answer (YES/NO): YES